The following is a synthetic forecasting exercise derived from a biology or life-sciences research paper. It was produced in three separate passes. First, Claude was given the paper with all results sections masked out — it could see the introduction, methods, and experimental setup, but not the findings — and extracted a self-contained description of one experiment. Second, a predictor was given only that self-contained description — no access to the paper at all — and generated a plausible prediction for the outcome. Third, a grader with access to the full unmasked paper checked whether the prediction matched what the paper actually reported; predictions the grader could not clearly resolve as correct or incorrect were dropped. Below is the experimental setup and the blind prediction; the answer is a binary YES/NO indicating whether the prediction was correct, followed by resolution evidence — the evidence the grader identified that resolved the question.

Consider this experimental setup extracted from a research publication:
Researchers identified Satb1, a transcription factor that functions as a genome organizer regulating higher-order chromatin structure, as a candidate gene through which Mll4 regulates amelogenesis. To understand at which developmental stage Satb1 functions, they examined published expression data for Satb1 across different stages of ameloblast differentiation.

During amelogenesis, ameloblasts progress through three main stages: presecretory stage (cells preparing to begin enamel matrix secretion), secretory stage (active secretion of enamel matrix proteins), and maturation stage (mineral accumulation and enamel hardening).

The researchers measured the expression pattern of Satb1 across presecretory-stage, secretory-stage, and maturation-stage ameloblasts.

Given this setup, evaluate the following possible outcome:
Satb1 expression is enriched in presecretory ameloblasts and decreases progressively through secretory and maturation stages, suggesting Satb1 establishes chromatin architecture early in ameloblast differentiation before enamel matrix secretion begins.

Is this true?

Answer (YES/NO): YES